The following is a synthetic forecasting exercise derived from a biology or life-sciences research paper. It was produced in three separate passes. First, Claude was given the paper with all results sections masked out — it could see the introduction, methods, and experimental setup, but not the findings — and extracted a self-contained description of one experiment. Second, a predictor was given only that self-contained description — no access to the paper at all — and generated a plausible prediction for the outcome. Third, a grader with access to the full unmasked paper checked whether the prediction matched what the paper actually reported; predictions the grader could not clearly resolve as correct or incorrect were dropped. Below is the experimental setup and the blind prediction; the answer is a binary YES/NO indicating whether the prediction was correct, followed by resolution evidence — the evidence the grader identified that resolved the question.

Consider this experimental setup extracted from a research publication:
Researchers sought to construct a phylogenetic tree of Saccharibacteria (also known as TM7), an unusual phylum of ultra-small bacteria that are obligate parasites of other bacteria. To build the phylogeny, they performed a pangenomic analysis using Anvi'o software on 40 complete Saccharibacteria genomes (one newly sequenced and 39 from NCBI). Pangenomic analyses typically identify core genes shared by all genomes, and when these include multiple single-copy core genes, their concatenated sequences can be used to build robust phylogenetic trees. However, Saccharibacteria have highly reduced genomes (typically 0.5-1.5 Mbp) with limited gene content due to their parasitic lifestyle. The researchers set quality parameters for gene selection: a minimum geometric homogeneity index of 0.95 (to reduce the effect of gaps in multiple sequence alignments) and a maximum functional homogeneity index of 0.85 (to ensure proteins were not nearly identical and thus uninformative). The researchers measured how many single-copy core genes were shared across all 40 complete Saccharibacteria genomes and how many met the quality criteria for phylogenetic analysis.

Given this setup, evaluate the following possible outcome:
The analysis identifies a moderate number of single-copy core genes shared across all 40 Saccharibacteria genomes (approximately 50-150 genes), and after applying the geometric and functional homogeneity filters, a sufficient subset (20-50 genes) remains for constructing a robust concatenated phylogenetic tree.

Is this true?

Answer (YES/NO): NO